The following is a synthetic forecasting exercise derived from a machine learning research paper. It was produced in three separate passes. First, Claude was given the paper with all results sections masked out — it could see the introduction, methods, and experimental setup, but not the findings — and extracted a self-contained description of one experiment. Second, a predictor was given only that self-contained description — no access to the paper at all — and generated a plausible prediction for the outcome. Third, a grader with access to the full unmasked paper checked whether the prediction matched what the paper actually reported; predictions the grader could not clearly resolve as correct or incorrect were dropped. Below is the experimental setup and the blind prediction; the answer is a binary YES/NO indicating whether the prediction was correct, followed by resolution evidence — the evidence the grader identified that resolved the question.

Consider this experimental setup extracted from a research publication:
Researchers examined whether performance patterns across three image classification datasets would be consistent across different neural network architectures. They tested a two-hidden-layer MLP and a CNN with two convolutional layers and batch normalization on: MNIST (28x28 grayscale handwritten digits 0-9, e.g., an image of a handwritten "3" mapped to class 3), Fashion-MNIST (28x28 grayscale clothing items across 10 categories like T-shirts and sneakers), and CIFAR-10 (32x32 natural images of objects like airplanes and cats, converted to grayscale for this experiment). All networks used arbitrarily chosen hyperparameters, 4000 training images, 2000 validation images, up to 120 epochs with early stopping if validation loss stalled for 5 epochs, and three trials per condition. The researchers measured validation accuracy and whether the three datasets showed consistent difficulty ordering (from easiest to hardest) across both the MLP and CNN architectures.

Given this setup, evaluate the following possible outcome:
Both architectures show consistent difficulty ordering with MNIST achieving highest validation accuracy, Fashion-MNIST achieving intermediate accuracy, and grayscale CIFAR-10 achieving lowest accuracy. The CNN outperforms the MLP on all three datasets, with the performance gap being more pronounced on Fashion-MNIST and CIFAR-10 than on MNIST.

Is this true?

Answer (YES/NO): NO